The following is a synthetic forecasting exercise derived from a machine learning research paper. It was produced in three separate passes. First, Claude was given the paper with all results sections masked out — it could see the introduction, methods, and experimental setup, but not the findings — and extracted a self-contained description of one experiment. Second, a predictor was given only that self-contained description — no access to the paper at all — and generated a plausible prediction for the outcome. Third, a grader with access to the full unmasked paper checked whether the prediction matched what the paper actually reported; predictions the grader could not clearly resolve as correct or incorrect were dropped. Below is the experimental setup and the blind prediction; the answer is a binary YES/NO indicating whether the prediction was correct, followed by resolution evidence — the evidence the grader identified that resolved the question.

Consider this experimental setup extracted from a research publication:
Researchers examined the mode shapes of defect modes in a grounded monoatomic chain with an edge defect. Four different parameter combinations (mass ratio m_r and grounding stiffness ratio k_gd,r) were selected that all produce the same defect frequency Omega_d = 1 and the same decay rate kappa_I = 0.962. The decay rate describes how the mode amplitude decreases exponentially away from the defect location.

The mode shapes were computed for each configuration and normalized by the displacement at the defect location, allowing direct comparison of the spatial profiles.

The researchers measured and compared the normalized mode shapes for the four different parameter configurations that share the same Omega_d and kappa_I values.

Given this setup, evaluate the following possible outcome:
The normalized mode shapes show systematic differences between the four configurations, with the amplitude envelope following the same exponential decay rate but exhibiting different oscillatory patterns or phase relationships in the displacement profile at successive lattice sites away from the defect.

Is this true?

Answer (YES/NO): NO